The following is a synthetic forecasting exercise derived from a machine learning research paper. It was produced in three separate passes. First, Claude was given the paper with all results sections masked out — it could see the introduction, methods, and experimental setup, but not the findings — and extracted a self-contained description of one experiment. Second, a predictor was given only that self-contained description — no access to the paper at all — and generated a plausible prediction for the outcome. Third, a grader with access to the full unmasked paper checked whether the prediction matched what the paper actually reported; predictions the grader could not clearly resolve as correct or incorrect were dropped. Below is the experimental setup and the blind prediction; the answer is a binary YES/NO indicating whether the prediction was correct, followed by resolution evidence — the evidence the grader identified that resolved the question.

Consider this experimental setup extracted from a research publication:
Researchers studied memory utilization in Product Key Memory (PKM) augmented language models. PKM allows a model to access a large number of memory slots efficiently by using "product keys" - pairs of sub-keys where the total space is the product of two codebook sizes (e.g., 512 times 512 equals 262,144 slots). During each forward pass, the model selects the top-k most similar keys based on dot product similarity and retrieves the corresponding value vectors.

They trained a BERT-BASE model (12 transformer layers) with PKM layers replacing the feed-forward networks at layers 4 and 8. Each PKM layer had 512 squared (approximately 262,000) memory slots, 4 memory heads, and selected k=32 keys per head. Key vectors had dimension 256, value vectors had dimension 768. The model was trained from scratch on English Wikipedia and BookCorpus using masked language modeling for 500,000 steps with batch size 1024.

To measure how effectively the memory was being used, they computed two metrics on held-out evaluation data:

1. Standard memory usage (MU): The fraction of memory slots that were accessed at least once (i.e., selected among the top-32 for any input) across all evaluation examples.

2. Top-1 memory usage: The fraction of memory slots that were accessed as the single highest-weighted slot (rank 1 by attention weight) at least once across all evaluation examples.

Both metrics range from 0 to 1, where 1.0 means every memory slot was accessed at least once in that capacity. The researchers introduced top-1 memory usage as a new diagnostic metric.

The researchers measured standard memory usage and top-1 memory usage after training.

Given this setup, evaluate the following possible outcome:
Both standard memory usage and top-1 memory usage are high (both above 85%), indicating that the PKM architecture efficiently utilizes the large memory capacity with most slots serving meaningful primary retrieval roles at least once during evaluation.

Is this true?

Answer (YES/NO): NO